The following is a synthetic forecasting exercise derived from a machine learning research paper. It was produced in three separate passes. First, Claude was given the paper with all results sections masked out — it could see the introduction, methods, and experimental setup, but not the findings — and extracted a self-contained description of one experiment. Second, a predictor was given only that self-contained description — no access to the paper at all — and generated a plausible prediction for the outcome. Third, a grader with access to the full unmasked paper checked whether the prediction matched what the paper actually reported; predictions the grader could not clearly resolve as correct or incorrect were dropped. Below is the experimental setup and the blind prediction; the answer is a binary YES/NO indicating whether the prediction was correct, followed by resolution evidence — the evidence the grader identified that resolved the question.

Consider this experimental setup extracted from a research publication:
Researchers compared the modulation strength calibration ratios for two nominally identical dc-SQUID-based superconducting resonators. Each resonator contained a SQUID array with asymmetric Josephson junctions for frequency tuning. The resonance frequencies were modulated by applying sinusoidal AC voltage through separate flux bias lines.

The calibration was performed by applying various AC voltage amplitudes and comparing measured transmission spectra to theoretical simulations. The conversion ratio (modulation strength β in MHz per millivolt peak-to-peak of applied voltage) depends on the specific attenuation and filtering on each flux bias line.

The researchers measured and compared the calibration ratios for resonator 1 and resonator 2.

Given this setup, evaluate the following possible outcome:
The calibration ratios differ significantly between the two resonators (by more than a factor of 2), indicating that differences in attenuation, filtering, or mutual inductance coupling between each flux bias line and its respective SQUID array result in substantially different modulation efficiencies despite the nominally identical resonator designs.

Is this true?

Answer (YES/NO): YES